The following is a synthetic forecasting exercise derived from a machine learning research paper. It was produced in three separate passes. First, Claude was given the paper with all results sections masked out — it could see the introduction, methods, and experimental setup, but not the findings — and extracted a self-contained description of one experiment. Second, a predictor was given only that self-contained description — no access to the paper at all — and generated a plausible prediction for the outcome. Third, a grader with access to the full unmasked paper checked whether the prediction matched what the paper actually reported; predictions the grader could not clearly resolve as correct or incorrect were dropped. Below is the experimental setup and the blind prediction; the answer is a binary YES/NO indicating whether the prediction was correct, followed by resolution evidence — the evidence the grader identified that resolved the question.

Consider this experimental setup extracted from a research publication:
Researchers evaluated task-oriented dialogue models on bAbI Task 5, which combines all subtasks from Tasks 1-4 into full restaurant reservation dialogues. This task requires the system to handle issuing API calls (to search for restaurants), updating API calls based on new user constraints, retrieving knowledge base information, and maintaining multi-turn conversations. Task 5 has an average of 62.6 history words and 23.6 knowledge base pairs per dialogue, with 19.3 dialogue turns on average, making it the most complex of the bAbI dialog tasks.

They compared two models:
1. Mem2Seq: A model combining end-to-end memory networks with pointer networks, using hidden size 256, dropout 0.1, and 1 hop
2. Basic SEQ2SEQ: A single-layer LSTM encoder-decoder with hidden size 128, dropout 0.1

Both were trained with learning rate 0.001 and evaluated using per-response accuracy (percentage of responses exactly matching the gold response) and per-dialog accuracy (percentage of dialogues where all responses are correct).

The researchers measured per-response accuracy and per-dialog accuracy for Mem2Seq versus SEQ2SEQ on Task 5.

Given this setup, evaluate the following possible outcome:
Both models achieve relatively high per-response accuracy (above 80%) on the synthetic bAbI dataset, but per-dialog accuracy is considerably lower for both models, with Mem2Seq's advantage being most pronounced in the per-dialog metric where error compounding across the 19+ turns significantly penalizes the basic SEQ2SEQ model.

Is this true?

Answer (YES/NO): NO